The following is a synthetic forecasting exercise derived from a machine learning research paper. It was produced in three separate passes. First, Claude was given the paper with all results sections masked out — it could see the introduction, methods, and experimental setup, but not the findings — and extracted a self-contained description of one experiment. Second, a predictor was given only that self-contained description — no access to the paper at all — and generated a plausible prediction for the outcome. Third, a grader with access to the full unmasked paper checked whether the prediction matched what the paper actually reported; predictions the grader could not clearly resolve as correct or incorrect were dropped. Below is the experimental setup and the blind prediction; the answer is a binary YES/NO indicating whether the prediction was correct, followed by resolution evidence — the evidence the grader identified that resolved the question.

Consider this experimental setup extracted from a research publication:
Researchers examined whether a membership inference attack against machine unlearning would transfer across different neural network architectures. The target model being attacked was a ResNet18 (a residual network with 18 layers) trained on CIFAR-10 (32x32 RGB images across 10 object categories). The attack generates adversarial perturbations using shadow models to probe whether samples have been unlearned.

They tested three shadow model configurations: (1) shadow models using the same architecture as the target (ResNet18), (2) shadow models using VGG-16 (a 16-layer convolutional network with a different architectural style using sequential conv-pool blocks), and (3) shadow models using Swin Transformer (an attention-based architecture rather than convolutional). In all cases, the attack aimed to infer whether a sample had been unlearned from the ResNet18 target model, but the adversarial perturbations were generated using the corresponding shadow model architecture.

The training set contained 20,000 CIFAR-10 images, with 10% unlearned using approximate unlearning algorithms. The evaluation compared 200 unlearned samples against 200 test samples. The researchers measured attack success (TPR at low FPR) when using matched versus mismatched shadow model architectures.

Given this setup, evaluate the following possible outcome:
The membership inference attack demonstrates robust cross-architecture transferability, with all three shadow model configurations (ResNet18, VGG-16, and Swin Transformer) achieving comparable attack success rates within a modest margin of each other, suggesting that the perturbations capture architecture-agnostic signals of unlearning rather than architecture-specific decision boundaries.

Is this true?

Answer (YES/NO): NO